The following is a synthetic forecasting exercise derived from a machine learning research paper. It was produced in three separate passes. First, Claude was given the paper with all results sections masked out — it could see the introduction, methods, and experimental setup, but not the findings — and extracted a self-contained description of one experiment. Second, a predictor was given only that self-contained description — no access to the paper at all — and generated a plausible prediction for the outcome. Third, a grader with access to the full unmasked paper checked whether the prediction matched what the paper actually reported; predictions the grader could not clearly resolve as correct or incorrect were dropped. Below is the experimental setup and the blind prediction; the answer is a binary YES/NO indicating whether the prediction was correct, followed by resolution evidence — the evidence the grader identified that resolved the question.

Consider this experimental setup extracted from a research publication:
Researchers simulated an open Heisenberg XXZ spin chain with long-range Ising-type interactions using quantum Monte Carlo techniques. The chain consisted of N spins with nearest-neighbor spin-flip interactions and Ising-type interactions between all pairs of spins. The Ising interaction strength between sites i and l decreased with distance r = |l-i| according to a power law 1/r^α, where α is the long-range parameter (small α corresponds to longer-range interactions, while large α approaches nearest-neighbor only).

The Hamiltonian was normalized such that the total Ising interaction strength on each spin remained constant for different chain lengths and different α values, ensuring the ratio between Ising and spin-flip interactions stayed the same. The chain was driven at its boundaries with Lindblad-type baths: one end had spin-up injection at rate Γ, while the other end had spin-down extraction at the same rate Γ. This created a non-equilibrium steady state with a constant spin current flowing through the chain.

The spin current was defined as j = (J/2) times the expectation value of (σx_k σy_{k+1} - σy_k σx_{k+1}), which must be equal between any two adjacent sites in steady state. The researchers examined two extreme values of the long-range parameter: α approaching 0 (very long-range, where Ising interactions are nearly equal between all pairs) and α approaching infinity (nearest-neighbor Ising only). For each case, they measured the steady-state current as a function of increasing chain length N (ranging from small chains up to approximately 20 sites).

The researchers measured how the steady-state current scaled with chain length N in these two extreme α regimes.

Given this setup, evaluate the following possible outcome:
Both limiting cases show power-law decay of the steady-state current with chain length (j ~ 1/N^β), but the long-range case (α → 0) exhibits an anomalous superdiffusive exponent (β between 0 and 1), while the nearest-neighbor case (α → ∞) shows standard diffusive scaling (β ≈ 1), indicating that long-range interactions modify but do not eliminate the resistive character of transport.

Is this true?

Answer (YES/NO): NO